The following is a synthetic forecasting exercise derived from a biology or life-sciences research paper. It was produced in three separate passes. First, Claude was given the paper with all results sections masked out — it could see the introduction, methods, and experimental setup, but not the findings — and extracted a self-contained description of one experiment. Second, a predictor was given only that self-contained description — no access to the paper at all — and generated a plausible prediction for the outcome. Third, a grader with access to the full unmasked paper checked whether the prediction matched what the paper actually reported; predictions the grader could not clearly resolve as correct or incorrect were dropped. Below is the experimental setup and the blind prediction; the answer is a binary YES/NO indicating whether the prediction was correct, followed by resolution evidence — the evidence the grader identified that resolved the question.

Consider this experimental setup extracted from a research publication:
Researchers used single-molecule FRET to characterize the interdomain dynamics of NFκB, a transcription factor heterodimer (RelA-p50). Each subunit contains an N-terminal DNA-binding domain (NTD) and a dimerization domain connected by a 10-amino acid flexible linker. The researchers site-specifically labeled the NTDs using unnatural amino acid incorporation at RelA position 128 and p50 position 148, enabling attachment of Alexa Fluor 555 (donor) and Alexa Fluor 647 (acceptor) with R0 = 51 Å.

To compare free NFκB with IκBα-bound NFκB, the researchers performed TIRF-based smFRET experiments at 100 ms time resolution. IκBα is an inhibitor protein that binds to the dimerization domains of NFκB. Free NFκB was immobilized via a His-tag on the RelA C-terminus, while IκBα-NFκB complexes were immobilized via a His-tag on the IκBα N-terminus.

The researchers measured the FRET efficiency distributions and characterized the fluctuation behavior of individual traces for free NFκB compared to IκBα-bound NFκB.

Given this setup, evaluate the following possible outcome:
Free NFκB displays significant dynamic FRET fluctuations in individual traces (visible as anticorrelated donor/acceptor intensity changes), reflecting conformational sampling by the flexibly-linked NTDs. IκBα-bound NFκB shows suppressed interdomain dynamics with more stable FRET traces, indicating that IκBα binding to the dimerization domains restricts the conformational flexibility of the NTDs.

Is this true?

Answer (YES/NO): YES